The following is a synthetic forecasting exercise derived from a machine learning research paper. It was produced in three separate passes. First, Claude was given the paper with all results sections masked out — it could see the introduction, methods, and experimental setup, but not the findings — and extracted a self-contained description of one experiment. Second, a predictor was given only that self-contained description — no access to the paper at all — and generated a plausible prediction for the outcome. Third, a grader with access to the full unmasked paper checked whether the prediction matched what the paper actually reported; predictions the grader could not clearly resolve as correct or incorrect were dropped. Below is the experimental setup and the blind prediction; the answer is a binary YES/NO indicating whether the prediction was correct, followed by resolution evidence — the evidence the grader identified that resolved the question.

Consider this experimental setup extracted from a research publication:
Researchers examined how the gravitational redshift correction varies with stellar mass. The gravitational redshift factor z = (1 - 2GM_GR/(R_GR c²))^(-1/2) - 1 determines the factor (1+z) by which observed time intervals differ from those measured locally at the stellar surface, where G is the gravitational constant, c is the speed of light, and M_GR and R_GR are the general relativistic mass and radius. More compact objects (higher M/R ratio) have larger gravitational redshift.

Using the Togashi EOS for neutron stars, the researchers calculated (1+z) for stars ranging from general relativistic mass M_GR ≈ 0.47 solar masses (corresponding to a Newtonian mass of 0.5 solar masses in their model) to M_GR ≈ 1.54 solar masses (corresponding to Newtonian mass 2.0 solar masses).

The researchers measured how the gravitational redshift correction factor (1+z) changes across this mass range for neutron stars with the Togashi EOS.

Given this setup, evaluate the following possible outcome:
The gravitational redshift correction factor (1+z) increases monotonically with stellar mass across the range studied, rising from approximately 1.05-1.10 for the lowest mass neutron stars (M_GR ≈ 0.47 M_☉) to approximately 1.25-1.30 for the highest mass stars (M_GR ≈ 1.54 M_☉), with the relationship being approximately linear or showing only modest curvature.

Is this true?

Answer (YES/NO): YES